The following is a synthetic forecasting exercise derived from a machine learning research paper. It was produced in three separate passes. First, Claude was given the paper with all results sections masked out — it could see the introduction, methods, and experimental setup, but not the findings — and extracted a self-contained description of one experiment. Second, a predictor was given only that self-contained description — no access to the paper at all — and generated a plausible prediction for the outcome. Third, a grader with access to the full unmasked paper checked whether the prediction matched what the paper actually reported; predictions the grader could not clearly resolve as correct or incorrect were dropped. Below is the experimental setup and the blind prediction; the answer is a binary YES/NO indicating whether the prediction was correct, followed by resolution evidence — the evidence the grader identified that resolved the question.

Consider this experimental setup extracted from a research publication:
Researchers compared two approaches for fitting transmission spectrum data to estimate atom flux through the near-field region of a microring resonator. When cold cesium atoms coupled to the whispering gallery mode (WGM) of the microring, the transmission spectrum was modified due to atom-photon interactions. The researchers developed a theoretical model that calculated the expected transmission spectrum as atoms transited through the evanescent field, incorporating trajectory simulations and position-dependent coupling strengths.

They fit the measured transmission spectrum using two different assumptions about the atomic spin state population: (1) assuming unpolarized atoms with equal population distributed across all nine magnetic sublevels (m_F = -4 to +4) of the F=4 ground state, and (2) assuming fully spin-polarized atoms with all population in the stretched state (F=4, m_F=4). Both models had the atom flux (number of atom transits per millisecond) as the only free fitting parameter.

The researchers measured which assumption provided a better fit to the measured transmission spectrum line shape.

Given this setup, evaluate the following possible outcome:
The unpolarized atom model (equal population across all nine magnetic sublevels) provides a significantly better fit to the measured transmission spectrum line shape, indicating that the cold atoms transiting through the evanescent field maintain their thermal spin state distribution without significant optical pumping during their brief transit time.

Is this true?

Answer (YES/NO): YES